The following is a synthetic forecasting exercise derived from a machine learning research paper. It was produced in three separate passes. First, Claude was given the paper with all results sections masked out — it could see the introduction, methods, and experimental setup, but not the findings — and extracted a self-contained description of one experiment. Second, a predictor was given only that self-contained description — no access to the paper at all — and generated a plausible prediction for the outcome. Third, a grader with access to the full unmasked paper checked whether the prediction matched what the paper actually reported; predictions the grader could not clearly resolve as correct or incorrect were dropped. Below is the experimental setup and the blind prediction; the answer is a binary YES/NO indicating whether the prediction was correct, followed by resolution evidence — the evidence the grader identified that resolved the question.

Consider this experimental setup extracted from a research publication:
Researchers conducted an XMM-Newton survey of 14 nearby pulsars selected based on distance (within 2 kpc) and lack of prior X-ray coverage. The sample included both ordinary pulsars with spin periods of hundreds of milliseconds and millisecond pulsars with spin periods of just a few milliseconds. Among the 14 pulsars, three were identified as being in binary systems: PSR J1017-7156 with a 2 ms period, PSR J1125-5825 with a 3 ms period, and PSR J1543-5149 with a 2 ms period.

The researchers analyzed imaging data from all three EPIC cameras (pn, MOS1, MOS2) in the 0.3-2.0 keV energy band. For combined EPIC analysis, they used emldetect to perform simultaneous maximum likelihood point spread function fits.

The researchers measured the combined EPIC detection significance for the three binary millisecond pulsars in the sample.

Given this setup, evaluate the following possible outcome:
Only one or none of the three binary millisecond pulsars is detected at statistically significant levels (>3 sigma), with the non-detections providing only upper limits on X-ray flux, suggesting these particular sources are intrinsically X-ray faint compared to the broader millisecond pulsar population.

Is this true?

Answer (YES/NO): YES